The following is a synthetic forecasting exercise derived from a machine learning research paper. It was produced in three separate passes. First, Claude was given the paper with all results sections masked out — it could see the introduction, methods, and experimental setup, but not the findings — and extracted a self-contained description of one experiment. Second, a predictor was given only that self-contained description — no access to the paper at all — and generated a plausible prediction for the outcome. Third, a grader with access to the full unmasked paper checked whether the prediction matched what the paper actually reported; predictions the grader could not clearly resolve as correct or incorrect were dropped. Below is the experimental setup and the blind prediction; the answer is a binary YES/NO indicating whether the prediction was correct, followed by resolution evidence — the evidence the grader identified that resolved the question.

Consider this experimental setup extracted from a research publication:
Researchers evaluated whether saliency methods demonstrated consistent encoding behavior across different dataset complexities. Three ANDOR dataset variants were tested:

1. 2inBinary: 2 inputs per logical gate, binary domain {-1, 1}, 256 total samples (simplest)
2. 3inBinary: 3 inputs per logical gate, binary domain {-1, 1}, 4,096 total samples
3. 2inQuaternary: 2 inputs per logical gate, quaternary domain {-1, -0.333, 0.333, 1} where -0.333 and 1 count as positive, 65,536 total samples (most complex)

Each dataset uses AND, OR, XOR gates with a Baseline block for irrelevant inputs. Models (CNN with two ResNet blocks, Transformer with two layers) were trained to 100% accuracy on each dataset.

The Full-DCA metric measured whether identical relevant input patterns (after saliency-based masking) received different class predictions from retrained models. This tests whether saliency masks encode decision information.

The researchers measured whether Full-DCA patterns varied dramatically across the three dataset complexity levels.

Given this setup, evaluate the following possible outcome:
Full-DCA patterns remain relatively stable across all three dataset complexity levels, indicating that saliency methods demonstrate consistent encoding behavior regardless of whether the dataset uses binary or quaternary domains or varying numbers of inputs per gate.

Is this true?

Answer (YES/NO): NO